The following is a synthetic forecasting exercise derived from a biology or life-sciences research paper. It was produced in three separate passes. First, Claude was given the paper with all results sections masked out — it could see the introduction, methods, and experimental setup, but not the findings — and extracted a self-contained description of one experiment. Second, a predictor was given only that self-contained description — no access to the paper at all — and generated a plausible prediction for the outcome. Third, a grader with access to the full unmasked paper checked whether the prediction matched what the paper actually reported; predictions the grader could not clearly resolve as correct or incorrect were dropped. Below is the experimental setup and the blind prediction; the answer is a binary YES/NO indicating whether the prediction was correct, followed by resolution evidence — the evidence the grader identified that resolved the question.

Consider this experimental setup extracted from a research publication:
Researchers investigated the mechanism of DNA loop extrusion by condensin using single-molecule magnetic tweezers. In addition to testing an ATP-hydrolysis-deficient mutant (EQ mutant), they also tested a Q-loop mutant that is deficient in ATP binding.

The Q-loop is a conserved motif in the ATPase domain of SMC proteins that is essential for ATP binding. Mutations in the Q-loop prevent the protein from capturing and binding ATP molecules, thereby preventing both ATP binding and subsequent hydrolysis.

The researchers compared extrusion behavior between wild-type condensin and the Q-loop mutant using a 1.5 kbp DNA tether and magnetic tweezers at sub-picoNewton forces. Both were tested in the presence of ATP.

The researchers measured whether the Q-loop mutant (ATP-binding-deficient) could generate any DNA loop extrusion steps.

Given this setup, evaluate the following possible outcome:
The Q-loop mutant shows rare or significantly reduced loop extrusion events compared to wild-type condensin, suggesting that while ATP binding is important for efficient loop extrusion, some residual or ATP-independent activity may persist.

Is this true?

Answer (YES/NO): NO